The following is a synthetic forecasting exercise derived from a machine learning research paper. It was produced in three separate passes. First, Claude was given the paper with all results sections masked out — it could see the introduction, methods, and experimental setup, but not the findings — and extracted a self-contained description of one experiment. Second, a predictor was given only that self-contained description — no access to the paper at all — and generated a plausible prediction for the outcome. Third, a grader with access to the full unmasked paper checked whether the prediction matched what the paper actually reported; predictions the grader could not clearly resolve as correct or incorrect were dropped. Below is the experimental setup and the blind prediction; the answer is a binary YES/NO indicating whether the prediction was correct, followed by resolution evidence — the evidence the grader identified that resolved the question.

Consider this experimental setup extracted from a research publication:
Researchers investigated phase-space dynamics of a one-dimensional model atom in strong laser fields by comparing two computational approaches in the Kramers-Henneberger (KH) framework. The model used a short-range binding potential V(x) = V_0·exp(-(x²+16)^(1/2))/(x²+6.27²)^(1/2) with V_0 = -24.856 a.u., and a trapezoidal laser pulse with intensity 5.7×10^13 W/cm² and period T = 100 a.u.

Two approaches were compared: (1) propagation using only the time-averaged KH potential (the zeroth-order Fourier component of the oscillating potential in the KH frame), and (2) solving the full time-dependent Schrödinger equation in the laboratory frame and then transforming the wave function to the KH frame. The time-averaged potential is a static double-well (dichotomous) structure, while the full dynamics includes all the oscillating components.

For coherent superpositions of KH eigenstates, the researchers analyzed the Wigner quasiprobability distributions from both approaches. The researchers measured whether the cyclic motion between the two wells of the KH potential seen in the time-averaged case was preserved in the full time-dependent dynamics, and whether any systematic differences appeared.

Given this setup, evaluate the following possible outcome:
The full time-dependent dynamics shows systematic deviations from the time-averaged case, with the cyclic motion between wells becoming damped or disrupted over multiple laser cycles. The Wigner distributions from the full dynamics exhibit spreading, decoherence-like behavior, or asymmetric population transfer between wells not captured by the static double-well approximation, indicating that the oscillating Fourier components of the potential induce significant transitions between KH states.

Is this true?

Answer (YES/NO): NO